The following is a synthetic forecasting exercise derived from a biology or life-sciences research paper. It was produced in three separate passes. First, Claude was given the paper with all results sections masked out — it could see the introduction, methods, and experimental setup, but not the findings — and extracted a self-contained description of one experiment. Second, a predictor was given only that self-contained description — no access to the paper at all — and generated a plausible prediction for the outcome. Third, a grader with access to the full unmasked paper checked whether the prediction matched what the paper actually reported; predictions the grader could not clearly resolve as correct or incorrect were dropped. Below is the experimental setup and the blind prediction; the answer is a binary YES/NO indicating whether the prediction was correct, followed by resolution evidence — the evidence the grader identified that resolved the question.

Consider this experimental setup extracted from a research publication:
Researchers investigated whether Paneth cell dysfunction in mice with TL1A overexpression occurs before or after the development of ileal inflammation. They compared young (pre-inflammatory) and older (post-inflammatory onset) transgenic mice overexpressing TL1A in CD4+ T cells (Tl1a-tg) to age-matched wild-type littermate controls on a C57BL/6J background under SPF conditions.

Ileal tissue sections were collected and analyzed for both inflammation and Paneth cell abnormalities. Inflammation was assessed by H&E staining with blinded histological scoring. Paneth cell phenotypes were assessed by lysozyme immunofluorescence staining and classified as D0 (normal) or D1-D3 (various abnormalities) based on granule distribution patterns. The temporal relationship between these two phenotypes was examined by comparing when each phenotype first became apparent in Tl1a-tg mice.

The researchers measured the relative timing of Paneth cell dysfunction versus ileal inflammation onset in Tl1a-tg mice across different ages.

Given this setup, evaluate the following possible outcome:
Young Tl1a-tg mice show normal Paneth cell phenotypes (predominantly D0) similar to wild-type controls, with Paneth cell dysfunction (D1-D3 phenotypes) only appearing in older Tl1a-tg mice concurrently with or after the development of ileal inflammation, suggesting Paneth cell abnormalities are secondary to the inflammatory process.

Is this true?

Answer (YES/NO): NO